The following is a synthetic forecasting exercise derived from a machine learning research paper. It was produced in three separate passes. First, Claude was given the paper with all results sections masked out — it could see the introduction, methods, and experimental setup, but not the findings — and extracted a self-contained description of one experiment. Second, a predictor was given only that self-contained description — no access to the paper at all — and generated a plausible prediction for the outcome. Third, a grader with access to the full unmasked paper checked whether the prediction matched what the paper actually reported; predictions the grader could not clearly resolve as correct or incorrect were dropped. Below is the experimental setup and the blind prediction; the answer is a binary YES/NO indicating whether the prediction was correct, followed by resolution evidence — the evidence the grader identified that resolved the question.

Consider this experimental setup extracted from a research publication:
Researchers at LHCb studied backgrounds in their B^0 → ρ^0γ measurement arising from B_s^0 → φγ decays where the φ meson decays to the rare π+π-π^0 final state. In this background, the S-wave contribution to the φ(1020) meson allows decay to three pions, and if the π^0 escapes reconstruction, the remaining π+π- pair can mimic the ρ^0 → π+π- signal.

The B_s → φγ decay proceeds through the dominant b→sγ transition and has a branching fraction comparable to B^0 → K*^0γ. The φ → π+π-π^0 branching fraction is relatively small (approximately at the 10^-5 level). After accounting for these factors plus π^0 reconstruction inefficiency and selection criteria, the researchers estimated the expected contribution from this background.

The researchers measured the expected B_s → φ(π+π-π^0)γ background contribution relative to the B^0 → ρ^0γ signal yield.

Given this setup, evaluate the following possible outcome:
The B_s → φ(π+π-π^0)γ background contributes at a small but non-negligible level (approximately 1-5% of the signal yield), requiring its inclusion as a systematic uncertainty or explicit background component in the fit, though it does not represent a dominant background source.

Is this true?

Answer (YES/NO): NO